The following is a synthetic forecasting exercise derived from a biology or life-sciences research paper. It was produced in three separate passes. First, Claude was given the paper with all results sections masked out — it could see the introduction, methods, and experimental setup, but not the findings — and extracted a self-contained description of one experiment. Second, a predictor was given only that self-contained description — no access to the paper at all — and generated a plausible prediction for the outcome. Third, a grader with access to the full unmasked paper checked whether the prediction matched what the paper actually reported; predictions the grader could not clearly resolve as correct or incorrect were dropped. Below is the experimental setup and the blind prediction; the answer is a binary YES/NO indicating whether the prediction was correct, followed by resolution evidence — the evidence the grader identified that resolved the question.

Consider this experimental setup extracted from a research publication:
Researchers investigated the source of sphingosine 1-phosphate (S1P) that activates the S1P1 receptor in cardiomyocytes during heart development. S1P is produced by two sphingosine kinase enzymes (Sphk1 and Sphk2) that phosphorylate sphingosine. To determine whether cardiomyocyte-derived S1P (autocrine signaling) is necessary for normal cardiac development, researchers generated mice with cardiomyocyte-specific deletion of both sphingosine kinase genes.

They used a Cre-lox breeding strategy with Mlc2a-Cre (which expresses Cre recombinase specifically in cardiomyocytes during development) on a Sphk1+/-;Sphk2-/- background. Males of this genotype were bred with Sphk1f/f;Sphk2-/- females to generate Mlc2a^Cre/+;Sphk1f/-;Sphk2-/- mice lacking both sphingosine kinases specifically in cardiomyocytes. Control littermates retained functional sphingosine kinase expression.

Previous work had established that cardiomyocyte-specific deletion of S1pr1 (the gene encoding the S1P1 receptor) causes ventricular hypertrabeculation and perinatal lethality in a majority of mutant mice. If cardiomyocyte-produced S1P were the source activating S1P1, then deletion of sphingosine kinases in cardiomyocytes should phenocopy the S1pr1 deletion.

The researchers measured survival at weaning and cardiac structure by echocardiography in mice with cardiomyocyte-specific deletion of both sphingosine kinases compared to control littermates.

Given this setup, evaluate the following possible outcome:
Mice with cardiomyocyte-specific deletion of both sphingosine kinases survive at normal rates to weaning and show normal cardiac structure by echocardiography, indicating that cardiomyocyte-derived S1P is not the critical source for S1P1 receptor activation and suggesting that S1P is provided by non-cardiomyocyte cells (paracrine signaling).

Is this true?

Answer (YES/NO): YES